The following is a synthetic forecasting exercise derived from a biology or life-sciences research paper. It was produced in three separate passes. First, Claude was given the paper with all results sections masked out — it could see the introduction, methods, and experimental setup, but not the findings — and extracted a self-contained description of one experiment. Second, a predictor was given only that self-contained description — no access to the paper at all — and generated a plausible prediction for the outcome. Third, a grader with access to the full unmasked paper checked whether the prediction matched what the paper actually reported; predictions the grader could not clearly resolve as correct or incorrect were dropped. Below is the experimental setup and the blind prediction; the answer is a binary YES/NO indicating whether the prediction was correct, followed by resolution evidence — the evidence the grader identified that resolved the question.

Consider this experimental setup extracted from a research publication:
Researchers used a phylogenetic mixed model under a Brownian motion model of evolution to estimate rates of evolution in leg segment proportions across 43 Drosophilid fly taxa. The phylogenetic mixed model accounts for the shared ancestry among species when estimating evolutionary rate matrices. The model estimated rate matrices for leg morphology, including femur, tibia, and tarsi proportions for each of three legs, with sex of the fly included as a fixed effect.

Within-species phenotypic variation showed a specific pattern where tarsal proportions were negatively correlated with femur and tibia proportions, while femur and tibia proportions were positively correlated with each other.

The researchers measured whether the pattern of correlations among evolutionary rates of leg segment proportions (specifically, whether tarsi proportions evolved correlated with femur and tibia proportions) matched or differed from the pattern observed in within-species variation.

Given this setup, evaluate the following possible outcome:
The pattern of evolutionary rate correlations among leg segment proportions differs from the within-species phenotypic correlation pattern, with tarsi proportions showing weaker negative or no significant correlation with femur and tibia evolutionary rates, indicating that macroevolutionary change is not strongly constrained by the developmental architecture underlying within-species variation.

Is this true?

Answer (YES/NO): NO